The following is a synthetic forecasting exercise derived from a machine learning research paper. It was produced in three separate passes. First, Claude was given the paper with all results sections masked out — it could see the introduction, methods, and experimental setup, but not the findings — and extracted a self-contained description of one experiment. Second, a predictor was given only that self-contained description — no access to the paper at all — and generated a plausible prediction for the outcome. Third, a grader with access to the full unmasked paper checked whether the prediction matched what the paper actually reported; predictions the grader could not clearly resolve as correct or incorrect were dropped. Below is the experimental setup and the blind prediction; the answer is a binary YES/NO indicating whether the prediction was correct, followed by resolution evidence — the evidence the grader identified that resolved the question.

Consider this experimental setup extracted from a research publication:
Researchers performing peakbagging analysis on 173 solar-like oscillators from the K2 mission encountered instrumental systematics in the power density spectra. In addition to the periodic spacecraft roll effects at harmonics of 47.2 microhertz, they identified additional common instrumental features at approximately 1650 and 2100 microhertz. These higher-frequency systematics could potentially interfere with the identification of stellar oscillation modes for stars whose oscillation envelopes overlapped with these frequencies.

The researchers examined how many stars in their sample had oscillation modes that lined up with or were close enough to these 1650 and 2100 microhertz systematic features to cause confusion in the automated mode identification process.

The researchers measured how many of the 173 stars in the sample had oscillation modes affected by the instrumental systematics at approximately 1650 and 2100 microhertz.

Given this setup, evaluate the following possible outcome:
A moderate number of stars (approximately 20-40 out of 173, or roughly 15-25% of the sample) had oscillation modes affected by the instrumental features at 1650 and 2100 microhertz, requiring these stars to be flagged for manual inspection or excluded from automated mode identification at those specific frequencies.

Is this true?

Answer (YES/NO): NO